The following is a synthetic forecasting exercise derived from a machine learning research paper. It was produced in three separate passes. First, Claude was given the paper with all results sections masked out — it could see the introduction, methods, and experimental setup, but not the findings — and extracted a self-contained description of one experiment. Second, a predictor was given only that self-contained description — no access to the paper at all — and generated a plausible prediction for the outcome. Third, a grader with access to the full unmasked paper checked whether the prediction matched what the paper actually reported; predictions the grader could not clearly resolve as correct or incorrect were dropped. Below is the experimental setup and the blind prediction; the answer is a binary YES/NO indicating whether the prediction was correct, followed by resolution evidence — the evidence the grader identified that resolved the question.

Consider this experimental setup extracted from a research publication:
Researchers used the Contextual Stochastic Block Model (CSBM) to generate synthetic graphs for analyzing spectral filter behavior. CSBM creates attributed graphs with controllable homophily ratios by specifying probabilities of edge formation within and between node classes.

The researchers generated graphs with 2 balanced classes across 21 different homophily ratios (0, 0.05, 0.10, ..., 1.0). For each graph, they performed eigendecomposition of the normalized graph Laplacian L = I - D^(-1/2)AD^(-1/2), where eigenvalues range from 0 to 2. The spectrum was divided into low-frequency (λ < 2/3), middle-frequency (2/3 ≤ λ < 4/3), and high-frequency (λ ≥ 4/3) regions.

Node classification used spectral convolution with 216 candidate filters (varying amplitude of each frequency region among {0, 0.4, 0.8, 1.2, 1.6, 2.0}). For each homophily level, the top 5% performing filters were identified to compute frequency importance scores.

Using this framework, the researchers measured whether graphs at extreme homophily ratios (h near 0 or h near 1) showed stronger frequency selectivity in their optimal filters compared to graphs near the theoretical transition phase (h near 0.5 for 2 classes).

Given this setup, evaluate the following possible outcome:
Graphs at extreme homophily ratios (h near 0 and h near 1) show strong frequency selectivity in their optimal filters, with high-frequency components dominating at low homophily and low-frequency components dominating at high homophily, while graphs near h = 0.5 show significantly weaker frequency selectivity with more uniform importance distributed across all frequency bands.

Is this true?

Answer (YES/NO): NO